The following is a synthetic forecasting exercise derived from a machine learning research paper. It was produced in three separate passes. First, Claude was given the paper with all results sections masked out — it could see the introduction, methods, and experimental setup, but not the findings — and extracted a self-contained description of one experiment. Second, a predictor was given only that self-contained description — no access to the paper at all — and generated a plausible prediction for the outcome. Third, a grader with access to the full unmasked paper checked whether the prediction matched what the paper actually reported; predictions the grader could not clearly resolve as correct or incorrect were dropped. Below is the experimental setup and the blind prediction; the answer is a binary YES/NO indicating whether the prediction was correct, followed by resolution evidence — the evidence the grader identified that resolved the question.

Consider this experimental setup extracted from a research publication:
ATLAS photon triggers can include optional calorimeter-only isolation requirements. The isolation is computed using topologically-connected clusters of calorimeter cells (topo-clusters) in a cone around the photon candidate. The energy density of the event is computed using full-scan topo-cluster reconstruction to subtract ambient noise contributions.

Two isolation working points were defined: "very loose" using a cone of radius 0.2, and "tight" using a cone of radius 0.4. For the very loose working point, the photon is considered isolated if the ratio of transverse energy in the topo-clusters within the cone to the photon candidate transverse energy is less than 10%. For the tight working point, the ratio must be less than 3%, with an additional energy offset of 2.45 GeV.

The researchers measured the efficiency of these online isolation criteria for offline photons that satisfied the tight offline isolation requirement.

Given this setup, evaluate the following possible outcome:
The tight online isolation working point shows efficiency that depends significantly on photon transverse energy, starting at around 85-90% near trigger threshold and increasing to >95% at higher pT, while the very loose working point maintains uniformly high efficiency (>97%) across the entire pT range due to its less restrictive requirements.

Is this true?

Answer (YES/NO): NO